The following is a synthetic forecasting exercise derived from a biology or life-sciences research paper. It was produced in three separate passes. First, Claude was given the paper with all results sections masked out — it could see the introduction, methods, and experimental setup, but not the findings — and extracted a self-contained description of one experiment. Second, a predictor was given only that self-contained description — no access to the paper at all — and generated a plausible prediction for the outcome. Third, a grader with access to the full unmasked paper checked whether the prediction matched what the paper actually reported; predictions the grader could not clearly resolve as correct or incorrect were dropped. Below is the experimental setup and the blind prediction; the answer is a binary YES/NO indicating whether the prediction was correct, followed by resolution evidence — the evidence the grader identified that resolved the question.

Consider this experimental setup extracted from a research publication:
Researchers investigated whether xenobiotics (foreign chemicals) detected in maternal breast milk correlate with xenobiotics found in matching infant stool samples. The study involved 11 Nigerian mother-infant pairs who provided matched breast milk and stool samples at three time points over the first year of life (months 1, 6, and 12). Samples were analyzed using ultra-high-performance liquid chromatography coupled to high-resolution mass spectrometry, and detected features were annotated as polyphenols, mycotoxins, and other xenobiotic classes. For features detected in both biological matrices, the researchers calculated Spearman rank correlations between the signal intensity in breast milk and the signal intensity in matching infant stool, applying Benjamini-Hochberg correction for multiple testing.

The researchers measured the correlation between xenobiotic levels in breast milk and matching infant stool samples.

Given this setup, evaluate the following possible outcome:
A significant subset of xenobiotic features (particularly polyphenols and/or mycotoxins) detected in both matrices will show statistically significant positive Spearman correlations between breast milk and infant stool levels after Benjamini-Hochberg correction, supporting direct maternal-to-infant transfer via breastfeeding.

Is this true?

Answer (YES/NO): NO